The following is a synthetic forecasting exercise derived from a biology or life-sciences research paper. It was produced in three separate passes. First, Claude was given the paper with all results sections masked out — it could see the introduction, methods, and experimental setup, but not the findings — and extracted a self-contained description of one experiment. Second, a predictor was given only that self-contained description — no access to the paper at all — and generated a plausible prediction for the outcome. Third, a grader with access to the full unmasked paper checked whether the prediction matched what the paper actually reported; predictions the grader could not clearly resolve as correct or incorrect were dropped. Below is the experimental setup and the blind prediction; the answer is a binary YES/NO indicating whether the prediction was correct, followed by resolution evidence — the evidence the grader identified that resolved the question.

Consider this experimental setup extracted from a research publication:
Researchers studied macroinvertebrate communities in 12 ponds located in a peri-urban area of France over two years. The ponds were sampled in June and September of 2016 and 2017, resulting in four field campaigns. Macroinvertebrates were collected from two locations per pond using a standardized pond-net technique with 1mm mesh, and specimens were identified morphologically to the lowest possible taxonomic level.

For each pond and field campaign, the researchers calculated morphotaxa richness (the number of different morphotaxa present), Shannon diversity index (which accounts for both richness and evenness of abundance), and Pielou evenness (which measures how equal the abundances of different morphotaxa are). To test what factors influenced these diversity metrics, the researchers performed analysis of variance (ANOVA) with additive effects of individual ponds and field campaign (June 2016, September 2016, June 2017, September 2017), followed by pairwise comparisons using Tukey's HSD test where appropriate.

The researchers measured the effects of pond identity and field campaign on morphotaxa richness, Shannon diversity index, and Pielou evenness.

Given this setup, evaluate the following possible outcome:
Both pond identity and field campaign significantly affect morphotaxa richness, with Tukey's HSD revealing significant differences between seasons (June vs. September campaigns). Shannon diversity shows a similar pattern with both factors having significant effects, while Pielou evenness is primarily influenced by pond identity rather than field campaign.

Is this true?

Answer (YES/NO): NO